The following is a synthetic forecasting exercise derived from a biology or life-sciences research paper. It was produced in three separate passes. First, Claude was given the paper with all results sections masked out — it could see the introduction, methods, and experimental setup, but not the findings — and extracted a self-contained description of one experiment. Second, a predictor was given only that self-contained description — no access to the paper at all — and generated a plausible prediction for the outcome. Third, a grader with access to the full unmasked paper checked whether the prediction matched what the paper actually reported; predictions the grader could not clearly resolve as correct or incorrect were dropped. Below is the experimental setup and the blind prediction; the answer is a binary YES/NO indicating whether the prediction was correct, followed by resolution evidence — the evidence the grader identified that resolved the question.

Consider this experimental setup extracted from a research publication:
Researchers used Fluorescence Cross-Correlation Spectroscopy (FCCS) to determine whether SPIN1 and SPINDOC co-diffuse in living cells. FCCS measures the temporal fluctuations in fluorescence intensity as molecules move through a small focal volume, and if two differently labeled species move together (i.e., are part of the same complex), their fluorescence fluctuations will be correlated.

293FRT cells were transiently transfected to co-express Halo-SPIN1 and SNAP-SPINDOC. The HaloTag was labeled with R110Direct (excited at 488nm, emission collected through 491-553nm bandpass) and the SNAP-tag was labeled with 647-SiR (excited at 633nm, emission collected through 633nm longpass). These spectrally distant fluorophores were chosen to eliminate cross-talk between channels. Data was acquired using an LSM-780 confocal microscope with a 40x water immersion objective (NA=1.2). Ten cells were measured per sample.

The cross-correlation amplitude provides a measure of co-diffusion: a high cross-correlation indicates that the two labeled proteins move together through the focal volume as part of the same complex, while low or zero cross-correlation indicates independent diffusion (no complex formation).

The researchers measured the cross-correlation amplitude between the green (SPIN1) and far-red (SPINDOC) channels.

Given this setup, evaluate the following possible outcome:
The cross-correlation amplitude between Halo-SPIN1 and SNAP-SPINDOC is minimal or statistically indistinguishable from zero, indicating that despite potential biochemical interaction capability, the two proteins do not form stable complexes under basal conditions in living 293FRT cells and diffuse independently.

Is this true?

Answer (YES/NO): NO